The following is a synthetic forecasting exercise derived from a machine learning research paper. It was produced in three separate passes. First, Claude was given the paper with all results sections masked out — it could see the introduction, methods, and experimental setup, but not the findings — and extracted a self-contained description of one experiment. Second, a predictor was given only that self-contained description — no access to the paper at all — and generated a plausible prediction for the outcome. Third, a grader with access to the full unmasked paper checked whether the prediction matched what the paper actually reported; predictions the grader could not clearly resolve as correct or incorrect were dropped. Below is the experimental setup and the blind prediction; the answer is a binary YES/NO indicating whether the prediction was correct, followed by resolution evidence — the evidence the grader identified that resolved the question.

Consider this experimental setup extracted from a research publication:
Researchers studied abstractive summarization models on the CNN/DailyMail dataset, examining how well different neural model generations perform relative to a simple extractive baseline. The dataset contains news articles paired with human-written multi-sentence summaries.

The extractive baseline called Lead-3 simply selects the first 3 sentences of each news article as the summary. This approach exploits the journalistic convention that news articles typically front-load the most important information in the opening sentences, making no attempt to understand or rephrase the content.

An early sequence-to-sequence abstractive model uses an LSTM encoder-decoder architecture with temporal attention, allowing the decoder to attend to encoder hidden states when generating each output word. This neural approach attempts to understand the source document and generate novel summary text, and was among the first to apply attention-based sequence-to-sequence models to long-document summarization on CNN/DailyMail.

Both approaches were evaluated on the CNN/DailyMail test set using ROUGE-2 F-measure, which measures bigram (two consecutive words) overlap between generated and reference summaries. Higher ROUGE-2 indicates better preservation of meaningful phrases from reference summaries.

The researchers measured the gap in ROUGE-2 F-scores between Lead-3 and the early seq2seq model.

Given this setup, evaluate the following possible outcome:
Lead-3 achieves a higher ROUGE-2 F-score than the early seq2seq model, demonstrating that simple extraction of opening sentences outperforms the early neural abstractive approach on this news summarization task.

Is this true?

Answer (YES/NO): YES